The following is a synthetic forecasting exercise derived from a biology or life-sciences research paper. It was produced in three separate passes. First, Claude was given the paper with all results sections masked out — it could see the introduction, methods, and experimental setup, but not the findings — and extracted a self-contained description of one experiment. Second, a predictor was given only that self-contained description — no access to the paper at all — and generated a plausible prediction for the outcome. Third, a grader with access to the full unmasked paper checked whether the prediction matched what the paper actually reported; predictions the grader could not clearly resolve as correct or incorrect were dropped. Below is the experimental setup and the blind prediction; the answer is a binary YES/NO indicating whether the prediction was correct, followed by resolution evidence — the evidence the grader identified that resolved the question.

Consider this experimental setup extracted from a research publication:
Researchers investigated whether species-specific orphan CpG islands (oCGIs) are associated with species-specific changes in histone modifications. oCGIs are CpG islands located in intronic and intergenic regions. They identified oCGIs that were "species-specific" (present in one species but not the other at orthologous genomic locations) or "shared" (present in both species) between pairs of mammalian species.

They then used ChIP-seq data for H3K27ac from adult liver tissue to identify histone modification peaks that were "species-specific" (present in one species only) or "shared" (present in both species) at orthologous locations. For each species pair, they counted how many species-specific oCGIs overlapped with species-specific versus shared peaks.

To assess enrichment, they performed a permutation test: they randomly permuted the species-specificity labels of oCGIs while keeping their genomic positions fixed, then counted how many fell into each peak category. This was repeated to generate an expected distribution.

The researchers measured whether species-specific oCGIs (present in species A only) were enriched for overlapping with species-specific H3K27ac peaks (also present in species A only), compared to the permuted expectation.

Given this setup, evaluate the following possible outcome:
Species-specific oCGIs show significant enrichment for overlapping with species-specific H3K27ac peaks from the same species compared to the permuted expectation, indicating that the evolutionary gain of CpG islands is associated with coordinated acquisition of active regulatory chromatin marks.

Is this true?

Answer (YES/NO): YES